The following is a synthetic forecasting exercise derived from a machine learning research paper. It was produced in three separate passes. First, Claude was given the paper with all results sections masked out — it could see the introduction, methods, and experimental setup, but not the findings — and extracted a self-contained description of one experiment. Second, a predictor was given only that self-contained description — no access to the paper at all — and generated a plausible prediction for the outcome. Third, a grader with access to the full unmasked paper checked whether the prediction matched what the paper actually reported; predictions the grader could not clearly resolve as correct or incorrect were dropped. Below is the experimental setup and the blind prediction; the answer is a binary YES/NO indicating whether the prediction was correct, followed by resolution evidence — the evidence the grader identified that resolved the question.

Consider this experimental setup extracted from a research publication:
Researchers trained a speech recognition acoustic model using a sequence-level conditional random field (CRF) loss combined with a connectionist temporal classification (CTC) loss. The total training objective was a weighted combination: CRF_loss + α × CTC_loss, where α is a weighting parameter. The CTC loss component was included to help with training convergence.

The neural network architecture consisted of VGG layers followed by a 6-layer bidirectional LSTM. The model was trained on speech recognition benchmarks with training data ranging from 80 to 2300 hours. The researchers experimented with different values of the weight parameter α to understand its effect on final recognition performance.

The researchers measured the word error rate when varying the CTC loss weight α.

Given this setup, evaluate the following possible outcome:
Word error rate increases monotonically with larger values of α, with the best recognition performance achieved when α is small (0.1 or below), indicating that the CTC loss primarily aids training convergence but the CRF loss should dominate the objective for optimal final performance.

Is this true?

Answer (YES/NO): YES